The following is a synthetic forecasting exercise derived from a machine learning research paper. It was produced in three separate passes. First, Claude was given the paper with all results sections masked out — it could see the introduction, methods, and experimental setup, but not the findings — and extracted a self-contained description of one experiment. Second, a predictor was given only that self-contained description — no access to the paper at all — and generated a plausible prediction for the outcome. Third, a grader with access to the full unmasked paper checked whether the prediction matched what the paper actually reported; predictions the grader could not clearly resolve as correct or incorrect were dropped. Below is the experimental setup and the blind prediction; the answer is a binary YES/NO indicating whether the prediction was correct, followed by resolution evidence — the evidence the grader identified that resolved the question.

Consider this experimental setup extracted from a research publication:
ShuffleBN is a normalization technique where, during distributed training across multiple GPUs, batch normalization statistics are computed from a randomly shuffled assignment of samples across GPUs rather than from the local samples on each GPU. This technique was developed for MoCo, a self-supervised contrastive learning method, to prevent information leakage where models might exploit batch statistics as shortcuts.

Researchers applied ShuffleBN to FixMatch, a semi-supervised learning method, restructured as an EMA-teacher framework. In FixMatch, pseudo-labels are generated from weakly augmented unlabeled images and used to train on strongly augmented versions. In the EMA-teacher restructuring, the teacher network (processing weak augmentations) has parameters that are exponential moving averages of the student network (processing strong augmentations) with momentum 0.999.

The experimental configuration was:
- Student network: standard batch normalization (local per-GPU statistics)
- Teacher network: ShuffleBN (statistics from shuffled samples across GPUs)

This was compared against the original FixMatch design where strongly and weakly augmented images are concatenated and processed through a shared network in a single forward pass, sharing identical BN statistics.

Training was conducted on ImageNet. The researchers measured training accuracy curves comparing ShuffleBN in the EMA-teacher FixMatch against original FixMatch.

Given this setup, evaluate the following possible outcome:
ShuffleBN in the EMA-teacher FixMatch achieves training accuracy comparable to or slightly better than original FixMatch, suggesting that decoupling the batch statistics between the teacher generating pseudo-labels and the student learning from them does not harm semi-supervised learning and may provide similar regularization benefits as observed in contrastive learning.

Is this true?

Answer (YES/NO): NO